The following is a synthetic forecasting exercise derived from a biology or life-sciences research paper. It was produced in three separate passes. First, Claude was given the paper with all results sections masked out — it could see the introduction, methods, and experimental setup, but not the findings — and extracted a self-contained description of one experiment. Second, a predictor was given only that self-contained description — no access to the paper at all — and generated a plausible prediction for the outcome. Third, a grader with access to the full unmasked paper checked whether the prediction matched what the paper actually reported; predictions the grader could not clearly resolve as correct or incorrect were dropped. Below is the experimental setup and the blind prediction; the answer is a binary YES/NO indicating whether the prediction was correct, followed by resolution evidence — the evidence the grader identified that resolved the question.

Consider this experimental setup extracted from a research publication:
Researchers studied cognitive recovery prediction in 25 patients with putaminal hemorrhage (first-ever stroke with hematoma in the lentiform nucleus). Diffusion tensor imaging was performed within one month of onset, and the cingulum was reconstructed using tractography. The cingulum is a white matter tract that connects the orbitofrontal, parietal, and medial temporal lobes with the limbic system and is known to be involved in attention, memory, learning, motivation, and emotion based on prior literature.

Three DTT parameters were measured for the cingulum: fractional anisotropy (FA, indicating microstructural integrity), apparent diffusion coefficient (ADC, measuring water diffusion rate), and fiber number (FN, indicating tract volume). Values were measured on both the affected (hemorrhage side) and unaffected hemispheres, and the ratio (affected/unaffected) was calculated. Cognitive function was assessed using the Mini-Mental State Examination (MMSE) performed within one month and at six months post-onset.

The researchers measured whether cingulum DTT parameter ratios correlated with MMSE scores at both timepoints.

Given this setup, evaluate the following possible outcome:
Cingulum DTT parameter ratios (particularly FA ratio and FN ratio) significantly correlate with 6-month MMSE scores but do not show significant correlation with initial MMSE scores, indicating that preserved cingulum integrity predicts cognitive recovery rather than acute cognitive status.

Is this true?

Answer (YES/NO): NO